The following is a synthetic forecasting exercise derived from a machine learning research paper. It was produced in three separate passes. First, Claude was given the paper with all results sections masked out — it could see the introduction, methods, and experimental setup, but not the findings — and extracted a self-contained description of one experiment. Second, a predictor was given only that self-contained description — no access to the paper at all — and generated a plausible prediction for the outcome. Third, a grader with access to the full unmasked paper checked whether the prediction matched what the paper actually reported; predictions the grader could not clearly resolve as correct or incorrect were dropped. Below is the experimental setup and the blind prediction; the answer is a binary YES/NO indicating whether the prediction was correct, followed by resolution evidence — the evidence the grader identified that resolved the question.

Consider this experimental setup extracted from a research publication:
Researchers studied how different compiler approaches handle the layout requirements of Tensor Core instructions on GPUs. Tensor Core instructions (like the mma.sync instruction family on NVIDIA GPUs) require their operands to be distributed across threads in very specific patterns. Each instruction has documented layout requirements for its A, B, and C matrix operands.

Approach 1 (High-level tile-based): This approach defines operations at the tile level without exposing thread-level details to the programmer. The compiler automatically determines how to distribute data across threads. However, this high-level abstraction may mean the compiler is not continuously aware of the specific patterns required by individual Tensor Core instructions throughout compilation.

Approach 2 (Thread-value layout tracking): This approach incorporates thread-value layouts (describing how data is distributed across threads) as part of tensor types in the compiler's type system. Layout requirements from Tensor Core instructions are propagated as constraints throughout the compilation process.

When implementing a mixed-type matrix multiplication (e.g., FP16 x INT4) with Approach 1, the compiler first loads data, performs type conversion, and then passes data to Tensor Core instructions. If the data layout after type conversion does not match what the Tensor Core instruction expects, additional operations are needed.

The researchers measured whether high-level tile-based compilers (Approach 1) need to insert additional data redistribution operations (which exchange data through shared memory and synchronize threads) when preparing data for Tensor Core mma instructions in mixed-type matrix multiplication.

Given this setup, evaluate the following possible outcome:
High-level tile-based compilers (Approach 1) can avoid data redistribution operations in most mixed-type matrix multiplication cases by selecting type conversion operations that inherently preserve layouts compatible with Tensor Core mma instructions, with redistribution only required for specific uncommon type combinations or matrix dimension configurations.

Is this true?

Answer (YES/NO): NO